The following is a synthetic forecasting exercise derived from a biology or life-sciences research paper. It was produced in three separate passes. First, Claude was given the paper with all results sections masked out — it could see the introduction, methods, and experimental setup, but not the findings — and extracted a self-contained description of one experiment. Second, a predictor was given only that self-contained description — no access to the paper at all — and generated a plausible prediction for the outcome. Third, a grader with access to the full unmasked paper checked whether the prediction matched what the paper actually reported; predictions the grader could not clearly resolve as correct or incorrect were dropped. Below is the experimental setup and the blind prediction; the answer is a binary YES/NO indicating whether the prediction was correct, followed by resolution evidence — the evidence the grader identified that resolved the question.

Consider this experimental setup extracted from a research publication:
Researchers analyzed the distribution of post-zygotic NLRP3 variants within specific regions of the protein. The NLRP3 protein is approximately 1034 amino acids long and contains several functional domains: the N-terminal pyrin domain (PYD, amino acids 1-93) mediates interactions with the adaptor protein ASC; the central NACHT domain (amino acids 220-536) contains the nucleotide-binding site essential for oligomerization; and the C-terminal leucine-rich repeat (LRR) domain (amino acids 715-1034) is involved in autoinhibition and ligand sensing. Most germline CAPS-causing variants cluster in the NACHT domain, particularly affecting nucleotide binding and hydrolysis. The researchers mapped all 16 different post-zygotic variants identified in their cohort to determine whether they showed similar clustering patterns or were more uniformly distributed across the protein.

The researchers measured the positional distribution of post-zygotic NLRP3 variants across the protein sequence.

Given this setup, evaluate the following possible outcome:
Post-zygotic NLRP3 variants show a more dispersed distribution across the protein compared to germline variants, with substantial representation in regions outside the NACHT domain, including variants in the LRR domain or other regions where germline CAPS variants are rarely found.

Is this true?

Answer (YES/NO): NO